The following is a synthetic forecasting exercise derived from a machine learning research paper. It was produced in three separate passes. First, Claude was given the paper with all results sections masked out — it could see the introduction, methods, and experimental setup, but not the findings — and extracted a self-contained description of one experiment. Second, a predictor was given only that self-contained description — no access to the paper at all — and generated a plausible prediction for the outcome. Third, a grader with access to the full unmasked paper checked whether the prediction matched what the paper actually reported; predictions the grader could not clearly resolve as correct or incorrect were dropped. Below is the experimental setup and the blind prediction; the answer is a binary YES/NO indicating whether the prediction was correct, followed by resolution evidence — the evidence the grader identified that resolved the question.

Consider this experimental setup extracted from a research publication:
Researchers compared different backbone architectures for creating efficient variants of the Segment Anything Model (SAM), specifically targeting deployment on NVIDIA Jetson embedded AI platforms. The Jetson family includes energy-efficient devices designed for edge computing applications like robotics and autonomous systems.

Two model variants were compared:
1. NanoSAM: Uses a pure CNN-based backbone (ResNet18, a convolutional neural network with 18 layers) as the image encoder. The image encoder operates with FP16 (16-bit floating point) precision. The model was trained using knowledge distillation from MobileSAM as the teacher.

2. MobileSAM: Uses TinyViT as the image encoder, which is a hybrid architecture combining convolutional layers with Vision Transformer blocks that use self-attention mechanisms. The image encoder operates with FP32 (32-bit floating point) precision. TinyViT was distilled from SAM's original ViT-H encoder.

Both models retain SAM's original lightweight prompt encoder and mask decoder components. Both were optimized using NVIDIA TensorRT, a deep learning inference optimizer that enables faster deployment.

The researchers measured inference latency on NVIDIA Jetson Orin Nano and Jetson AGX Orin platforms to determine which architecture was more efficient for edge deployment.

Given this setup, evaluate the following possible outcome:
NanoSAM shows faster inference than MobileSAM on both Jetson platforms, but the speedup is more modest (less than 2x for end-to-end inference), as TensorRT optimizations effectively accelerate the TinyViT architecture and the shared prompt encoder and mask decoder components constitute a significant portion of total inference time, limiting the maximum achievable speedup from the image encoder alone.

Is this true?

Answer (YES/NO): NO